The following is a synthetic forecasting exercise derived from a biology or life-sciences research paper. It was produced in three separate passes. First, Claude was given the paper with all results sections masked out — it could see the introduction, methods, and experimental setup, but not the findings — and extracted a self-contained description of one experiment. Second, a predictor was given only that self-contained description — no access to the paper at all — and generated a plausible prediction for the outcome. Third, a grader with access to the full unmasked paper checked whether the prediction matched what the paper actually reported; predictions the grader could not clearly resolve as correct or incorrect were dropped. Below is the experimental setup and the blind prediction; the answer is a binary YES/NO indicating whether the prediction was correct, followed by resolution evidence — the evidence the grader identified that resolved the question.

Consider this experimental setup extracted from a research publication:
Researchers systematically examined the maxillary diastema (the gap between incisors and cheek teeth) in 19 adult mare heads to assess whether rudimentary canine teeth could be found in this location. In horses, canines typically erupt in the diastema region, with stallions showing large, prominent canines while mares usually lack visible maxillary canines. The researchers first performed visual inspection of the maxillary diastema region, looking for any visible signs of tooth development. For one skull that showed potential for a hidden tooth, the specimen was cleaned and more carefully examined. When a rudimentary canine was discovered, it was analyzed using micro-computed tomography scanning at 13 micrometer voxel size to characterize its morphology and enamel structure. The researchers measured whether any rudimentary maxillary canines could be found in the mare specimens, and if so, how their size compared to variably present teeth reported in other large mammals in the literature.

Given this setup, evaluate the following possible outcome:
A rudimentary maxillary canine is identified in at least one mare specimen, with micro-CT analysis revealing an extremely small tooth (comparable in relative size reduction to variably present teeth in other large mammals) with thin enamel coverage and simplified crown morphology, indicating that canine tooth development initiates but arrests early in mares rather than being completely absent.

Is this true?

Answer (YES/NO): YES